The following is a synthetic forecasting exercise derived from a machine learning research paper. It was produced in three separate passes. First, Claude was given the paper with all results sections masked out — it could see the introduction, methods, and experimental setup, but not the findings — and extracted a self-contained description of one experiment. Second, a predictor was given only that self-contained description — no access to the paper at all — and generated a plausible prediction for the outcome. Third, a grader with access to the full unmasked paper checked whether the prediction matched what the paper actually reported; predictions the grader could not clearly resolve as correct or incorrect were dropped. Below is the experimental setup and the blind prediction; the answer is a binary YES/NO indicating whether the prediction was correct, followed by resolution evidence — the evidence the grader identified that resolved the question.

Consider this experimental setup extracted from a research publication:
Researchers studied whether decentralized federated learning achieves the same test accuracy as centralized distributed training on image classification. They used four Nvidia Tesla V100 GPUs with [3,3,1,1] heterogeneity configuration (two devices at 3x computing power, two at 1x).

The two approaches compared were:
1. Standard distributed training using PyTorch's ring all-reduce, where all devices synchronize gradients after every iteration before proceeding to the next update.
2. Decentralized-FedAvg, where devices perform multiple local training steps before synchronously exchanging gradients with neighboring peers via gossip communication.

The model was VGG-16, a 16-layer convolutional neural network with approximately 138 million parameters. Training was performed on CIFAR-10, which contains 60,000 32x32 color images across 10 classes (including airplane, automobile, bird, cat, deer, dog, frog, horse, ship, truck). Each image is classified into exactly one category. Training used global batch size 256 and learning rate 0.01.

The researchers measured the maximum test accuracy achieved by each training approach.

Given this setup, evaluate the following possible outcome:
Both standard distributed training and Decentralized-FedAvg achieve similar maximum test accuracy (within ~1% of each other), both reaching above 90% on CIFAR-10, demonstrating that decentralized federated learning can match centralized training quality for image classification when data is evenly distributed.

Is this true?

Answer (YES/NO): NO